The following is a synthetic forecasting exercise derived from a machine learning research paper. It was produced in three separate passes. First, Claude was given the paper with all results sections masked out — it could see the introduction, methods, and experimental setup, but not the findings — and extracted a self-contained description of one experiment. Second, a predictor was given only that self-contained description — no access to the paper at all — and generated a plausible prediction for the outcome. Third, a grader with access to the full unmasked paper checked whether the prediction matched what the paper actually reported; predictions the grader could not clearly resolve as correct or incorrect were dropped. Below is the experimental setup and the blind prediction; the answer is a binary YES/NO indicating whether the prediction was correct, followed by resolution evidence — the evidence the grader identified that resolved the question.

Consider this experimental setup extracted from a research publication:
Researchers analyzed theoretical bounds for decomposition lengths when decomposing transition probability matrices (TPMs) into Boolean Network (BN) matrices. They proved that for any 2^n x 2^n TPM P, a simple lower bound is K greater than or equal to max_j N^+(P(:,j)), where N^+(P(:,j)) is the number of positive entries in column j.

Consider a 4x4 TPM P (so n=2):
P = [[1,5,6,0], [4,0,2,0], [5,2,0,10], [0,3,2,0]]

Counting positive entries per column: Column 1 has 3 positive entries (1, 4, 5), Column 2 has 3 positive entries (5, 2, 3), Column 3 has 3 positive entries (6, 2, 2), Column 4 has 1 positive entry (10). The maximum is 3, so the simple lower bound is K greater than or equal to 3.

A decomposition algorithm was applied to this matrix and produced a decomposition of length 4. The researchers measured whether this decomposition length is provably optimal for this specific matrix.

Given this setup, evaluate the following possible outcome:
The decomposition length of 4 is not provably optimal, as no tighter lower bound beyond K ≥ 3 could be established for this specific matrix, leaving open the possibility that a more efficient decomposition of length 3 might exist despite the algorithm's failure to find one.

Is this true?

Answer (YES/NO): NO